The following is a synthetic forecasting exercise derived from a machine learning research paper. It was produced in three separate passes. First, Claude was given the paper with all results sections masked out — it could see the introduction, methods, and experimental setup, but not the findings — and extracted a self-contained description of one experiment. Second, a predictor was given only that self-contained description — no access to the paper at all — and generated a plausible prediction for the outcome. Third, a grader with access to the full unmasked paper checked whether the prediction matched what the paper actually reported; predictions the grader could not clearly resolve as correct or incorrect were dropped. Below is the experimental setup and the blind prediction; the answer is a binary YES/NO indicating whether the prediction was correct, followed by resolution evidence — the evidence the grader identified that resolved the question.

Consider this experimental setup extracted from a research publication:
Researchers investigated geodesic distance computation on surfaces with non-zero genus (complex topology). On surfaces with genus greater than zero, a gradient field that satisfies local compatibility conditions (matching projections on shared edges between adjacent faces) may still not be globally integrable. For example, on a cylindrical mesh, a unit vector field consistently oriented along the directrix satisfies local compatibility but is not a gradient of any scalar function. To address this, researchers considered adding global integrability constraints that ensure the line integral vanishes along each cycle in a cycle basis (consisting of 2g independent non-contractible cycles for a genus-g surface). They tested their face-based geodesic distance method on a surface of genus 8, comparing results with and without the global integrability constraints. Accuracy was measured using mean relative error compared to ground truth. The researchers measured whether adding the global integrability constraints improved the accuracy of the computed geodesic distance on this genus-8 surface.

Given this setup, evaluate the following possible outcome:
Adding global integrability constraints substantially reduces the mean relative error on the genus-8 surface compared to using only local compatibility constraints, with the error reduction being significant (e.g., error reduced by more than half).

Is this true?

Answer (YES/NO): NO